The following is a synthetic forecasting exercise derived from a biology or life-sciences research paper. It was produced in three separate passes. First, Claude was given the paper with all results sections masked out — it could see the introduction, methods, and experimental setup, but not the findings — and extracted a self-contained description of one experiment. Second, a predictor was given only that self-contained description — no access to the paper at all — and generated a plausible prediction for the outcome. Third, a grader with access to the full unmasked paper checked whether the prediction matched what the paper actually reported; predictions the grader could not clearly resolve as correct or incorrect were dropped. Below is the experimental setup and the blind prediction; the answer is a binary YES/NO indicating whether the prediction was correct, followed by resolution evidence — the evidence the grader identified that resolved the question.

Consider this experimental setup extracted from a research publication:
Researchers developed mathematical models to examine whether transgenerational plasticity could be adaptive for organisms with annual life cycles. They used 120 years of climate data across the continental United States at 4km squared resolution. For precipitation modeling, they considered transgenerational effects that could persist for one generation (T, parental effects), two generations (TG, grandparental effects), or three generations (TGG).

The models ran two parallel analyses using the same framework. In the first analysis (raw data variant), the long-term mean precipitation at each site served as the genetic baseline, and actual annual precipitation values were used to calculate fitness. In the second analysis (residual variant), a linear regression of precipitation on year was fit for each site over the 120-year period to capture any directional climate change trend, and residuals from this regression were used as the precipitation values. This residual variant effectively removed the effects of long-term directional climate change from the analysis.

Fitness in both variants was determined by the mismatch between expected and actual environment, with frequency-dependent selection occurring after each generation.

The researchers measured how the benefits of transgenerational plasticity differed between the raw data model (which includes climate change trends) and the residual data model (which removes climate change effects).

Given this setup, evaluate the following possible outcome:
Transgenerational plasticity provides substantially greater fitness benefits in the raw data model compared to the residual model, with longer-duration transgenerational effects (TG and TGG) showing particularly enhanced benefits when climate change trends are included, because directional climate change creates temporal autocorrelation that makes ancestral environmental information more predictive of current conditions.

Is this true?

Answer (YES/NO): NO